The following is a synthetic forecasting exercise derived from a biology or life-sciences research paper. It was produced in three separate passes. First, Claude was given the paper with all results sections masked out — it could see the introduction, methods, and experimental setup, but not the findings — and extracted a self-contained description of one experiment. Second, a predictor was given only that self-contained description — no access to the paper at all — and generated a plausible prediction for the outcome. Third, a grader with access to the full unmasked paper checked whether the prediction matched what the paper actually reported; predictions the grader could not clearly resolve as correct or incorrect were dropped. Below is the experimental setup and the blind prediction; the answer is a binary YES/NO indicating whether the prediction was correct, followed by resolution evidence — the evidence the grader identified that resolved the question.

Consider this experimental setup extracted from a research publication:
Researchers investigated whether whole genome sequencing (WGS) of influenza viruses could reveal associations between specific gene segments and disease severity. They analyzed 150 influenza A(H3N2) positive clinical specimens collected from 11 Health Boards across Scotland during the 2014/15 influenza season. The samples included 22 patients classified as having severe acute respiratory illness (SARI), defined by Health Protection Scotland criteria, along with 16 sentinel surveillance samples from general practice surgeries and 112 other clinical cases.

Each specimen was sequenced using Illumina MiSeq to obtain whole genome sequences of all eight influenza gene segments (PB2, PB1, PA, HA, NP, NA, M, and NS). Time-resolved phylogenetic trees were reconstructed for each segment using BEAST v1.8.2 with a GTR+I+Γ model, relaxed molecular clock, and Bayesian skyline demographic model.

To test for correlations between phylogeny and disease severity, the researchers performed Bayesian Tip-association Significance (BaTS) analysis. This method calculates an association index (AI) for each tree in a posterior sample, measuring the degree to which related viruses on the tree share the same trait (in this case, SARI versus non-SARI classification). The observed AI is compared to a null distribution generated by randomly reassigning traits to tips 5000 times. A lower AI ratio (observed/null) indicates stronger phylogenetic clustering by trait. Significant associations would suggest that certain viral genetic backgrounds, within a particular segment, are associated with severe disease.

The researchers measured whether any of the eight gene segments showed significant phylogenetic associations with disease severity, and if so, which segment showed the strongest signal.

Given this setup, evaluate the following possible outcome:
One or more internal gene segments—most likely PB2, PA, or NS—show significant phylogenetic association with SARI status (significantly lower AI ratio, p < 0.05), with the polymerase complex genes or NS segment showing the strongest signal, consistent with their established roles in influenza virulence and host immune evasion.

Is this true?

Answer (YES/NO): NO